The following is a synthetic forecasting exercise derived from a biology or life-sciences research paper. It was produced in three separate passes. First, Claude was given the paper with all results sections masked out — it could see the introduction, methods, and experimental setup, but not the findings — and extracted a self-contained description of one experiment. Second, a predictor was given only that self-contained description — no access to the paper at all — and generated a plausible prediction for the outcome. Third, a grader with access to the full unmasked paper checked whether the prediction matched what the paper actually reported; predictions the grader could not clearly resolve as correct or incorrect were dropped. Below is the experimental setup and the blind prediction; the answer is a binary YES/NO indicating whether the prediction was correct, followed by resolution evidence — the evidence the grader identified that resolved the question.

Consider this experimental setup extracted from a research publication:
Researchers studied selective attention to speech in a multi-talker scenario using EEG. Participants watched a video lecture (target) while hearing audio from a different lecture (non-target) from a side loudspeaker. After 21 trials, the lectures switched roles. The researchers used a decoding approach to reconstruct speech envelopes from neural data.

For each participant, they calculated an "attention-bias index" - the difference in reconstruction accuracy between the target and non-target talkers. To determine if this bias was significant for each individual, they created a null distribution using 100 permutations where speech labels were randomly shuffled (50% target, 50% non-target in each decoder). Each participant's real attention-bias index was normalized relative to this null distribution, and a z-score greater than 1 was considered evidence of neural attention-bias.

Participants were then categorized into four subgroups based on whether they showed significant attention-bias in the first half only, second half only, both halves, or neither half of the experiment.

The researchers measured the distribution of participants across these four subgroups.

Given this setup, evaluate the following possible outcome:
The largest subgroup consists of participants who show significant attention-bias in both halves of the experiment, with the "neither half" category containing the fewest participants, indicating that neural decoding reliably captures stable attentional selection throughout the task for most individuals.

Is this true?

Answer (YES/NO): NO